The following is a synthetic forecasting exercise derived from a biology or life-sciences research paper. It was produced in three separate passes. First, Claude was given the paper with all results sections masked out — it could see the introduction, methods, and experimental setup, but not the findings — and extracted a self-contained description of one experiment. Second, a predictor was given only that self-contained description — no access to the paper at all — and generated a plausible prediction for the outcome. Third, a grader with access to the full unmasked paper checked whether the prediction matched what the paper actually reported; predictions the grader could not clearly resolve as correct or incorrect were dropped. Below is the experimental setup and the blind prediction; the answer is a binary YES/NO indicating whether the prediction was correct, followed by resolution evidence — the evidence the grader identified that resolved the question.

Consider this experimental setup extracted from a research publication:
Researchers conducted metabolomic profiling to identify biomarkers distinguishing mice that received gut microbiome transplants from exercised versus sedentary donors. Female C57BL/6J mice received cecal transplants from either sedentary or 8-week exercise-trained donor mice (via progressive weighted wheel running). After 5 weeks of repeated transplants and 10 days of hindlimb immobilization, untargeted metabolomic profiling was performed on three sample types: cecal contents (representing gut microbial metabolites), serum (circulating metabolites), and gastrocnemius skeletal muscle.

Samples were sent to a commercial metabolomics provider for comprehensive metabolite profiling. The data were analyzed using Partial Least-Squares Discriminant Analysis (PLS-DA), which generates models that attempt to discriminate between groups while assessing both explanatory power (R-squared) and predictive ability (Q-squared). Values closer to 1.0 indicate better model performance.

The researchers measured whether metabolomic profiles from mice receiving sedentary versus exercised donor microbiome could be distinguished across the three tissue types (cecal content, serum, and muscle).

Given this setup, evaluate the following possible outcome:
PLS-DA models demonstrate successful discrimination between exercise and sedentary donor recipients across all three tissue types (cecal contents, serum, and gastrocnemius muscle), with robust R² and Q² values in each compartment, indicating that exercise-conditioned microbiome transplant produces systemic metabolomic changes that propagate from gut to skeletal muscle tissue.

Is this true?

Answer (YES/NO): YES